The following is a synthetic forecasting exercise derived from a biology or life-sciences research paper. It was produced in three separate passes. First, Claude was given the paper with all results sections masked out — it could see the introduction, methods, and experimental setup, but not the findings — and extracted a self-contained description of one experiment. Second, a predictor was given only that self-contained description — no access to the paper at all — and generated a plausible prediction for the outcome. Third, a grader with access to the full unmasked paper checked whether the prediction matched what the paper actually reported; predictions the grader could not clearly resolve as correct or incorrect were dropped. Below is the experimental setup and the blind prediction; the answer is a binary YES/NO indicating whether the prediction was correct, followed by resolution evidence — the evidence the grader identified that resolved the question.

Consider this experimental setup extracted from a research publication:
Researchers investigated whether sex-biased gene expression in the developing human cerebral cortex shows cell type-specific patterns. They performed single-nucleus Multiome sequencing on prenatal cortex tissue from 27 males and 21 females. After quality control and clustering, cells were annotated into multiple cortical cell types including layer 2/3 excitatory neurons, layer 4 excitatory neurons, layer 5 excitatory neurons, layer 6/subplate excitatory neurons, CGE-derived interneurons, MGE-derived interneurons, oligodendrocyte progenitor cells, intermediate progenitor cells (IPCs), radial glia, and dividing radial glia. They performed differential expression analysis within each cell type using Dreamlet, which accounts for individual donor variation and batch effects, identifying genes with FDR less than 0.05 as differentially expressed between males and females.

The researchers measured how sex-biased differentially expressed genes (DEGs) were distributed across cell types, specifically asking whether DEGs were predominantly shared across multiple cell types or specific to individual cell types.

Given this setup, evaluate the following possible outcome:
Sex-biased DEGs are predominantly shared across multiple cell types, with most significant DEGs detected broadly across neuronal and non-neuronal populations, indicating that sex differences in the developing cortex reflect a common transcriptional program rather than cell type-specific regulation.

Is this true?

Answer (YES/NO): NO